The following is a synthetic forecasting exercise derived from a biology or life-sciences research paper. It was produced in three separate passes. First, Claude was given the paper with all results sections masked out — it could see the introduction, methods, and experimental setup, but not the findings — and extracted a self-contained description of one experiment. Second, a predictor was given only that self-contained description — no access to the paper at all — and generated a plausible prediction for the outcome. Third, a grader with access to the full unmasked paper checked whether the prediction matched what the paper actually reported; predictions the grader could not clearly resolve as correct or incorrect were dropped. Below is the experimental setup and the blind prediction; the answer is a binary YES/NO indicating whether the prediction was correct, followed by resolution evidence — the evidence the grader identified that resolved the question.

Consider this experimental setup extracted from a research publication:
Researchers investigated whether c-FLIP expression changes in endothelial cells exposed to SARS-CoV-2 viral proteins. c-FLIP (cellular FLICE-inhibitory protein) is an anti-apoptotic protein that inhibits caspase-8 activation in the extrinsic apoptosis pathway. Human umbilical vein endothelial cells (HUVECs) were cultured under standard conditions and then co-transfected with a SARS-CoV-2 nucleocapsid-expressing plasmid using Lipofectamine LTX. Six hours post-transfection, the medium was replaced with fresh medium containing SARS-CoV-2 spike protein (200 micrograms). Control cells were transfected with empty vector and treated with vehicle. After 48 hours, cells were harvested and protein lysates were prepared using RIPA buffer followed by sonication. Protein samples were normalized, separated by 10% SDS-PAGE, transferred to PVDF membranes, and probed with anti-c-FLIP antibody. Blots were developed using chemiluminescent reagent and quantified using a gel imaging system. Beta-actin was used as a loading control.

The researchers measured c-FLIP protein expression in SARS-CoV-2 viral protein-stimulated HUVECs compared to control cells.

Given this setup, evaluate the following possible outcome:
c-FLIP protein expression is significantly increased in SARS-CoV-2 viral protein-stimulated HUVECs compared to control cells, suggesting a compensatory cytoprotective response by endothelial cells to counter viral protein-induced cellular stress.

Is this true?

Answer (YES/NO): YES